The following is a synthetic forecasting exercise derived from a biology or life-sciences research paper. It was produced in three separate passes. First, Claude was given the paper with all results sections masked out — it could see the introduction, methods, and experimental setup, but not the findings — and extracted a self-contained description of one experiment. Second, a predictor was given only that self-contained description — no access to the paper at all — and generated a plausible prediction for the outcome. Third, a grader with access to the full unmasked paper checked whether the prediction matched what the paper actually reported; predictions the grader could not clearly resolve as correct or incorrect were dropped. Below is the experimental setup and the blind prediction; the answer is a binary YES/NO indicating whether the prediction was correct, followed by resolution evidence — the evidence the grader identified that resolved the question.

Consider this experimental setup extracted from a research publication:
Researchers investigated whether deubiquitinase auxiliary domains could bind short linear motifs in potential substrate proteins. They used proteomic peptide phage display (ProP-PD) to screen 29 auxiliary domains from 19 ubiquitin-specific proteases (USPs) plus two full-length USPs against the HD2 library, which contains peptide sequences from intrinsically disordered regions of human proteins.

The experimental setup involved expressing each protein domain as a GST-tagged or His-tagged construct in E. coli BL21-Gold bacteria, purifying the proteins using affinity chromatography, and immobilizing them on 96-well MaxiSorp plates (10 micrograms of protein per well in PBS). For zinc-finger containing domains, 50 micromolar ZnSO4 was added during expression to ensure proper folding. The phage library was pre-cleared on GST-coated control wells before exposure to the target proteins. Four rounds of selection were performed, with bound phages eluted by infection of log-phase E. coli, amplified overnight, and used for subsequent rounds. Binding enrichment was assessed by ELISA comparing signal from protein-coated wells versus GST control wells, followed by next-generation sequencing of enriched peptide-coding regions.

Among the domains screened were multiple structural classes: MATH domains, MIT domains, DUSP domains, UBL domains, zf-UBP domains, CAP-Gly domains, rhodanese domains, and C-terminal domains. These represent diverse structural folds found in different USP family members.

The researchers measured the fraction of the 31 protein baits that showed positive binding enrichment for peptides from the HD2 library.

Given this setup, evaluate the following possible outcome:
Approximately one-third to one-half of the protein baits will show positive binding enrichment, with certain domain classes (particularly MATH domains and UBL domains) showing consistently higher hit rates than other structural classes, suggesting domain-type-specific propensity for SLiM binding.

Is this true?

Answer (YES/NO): NO